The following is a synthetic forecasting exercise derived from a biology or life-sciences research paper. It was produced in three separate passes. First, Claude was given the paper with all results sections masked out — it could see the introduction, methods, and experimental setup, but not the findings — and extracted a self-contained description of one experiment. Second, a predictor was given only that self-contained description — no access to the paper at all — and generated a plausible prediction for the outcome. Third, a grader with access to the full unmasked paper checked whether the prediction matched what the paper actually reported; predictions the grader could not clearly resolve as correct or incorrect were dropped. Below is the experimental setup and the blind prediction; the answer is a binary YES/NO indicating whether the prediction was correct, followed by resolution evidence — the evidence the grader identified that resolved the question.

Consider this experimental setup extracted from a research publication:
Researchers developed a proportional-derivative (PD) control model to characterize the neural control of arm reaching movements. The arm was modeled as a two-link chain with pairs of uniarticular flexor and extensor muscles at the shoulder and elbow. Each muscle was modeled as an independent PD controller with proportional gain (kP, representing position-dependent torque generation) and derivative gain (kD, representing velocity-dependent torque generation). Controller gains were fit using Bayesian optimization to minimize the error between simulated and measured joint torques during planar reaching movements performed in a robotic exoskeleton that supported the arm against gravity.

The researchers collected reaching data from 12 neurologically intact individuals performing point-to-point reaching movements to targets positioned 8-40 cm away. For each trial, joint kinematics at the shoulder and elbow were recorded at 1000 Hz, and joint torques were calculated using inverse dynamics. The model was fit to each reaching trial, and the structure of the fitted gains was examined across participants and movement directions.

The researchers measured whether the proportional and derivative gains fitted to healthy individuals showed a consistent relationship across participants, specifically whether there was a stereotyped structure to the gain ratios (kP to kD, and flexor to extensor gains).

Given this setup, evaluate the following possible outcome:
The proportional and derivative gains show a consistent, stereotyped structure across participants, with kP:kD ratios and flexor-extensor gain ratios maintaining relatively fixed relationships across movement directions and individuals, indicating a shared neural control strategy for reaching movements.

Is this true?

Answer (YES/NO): YES